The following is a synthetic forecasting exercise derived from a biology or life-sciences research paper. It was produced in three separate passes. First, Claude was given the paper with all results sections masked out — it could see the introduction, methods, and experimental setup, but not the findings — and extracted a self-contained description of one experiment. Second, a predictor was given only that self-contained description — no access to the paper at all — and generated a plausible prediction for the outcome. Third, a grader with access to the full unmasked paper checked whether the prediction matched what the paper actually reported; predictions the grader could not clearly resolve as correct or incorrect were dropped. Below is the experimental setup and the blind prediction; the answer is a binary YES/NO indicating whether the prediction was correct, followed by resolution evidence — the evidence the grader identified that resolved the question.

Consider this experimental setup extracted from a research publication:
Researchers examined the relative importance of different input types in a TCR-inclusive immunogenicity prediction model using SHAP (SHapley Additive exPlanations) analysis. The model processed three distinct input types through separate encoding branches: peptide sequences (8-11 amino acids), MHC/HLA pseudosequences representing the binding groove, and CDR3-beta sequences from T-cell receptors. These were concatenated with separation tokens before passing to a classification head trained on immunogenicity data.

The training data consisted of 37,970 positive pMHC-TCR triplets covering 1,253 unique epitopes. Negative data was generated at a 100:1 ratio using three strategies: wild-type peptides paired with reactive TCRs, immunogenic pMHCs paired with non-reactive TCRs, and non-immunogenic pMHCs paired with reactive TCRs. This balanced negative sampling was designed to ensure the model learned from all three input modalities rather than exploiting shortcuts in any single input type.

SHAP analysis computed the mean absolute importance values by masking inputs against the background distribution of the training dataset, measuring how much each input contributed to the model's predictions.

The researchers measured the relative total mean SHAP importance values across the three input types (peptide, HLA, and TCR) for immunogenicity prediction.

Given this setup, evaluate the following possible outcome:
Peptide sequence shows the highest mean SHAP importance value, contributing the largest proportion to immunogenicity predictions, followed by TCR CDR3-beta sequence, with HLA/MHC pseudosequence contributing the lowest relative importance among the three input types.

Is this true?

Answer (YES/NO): NO